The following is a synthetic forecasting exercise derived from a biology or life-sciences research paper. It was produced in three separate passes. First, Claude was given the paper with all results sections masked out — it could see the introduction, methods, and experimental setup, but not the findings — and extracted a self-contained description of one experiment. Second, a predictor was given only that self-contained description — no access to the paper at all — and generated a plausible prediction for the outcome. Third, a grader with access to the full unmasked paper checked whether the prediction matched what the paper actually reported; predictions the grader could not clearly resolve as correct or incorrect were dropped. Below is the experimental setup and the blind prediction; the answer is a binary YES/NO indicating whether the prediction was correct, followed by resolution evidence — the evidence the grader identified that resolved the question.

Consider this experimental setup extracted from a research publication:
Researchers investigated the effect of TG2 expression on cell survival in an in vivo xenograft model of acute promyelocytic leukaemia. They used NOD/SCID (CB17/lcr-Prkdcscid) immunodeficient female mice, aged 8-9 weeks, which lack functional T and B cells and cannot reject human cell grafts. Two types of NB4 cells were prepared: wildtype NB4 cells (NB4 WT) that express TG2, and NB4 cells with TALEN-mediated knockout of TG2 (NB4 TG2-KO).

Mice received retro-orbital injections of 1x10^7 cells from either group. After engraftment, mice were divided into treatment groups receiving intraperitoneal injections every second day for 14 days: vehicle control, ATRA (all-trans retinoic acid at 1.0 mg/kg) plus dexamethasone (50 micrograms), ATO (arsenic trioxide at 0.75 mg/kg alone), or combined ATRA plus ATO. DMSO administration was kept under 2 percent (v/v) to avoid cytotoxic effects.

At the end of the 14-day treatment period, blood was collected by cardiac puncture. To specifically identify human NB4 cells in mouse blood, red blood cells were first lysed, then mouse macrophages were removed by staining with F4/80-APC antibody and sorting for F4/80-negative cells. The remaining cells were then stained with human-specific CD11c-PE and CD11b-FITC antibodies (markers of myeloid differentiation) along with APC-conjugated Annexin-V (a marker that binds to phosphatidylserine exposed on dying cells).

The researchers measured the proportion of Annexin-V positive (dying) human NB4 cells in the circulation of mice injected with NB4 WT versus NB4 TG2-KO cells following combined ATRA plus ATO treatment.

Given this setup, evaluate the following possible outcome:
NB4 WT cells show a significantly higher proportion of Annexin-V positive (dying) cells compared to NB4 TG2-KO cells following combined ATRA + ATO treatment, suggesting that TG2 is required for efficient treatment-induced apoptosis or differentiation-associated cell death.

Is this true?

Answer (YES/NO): NO